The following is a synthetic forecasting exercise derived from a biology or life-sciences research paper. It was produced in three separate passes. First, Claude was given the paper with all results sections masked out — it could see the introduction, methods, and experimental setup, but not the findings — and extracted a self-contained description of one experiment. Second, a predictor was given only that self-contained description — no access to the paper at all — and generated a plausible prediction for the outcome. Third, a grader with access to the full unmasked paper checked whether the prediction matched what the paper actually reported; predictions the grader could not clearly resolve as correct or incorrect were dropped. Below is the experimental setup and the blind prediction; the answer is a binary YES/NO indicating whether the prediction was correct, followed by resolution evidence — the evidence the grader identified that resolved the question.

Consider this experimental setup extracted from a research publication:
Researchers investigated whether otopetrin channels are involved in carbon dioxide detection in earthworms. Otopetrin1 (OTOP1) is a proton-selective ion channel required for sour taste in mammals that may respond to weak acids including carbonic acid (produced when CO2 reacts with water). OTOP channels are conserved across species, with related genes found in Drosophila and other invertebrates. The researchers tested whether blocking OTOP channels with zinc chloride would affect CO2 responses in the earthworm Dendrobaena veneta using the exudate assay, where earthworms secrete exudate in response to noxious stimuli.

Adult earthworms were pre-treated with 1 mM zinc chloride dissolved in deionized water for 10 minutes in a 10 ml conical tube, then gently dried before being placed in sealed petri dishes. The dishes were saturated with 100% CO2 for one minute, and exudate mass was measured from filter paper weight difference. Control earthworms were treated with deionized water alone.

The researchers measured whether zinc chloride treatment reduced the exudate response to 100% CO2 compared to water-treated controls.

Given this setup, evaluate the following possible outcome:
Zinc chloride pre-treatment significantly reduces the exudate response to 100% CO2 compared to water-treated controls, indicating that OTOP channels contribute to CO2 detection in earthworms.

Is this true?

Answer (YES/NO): NO